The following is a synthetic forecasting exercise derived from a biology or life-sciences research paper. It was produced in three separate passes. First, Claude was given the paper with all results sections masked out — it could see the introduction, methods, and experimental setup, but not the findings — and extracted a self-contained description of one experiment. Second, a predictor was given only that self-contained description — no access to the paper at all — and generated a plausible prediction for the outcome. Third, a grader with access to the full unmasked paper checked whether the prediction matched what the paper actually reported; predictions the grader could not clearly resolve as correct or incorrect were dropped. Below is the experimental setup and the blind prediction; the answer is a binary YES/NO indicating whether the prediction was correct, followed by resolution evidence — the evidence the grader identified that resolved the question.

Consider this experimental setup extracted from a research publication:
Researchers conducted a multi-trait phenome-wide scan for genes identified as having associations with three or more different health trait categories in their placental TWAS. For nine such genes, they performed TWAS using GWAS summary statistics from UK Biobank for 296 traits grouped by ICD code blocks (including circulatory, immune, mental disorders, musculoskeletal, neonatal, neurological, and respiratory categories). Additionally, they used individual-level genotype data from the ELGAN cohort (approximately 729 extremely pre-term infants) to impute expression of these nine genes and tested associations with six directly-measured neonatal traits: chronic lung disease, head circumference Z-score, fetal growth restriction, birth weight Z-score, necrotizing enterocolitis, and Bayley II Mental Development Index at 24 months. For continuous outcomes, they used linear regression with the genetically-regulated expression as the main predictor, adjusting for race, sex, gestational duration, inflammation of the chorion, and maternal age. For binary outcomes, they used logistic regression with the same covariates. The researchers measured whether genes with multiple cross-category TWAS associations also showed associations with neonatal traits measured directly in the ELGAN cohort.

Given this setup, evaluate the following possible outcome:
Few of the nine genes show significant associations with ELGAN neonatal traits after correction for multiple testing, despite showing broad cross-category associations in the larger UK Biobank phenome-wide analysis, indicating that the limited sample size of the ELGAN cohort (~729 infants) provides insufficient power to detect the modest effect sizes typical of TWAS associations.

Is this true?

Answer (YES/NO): NO